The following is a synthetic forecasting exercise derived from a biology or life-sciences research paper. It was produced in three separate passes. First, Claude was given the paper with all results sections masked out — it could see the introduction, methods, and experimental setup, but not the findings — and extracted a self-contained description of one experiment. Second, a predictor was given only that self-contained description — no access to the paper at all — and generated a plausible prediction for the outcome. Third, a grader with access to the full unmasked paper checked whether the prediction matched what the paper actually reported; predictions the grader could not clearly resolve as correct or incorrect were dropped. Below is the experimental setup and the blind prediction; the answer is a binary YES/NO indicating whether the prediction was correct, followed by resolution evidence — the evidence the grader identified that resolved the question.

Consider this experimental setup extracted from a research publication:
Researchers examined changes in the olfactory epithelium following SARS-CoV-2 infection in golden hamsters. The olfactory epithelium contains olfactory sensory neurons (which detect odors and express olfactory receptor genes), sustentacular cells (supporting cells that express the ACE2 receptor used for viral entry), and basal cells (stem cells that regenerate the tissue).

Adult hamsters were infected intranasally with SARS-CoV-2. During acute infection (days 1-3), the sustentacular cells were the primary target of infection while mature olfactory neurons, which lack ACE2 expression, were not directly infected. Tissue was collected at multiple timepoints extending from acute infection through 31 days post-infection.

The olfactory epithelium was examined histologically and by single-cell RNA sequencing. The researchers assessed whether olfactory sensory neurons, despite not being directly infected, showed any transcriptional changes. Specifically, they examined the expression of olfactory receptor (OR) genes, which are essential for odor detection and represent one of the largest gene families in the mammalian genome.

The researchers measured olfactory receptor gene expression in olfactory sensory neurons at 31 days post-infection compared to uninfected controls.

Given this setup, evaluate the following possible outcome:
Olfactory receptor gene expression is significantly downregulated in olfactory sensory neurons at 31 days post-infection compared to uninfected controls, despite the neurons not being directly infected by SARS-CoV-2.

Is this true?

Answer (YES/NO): YES